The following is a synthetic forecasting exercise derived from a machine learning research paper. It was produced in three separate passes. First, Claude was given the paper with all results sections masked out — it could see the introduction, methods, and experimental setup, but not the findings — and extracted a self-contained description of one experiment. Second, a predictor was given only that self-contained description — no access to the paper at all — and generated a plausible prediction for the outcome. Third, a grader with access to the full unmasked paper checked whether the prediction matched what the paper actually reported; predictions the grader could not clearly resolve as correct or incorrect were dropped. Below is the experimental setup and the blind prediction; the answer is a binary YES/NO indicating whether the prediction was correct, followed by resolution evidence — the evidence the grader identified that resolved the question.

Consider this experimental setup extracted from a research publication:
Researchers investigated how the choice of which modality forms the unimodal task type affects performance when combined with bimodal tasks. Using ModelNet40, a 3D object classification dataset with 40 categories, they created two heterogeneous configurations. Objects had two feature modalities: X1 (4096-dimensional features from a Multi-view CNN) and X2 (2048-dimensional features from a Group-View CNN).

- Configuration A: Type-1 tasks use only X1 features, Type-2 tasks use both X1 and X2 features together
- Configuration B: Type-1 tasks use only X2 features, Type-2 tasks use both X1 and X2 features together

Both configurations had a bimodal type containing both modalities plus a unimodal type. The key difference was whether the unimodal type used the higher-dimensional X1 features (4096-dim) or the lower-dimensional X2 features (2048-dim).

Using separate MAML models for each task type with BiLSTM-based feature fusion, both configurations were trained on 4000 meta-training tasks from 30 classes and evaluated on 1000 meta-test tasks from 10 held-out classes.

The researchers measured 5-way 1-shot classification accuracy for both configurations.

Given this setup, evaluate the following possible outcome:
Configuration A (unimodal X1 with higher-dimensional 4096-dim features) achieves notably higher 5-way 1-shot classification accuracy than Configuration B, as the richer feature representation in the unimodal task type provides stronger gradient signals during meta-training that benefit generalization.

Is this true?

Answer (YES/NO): NO